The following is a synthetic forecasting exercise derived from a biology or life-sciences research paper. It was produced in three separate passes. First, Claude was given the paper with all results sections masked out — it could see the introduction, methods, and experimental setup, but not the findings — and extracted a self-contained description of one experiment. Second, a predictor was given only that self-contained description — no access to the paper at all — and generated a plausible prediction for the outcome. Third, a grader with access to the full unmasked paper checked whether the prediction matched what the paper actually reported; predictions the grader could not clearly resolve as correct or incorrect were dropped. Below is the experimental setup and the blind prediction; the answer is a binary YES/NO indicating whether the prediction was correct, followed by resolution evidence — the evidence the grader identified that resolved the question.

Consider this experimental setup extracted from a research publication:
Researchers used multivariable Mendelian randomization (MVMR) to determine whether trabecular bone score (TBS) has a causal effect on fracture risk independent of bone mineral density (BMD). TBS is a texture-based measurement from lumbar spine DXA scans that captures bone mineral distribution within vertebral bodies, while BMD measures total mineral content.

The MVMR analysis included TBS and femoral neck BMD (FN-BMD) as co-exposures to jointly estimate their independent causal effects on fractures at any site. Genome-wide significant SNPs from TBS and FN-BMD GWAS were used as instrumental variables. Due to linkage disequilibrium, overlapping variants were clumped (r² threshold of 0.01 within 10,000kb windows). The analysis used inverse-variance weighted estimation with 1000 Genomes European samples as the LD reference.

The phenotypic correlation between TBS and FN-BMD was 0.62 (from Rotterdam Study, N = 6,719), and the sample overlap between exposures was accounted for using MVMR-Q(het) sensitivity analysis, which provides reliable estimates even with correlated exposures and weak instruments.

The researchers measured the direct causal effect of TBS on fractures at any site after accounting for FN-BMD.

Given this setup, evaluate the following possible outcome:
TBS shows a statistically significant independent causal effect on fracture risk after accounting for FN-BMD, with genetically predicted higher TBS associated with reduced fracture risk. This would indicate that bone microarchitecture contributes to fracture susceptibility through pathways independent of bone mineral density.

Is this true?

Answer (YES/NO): YES